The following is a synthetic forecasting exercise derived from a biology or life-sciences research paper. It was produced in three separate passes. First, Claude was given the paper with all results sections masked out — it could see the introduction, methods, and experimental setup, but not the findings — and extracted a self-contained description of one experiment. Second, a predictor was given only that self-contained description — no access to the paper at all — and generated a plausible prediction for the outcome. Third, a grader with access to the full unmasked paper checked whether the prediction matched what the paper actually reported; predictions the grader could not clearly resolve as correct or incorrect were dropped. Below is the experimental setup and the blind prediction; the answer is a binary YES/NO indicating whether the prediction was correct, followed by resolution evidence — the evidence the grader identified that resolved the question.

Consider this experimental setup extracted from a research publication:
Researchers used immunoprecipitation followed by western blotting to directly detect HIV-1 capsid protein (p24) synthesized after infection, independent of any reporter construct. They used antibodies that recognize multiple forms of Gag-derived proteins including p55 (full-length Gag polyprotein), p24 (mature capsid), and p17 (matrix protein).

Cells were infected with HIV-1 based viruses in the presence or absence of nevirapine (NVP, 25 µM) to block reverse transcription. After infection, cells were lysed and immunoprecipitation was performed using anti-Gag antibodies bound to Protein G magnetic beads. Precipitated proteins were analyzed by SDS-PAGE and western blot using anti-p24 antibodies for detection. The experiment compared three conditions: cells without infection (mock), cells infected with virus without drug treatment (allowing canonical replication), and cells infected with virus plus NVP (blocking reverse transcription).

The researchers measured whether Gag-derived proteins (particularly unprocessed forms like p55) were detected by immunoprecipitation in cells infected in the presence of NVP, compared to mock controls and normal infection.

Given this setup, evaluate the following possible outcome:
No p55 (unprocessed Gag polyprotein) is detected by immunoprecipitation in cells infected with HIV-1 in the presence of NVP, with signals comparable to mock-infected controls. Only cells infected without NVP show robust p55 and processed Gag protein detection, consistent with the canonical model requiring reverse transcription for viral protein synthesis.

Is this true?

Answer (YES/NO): NO